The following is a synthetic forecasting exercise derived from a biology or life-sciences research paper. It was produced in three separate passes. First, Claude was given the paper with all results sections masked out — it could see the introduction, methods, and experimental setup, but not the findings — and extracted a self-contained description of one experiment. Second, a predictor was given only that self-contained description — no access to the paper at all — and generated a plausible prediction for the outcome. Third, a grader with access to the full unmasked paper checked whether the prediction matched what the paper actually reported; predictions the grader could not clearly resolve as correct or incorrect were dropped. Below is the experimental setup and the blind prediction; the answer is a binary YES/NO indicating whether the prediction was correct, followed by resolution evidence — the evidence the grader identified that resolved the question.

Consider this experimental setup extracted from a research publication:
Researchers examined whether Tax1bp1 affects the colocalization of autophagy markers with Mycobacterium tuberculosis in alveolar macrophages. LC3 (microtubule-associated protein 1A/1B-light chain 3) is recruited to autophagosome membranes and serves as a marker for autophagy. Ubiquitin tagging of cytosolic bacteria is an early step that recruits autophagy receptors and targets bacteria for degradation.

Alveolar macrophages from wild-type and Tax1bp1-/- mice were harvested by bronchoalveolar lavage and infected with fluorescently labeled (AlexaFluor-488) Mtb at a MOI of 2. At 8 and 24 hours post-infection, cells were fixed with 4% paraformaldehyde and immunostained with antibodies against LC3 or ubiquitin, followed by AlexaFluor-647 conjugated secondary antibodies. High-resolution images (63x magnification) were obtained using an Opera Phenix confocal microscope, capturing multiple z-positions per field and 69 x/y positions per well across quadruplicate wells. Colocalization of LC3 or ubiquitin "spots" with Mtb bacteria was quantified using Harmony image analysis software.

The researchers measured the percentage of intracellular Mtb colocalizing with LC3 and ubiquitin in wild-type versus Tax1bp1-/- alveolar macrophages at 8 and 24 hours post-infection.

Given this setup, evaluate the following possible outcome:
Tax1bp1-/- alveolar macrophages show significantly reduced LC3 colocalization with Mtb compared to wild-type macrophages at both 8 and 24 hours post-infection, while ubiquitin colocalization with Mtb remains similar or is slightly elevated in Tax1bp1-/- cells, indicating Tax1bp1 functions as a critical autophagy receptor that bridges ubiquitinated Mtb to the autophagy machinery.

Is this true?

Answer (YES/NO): NO